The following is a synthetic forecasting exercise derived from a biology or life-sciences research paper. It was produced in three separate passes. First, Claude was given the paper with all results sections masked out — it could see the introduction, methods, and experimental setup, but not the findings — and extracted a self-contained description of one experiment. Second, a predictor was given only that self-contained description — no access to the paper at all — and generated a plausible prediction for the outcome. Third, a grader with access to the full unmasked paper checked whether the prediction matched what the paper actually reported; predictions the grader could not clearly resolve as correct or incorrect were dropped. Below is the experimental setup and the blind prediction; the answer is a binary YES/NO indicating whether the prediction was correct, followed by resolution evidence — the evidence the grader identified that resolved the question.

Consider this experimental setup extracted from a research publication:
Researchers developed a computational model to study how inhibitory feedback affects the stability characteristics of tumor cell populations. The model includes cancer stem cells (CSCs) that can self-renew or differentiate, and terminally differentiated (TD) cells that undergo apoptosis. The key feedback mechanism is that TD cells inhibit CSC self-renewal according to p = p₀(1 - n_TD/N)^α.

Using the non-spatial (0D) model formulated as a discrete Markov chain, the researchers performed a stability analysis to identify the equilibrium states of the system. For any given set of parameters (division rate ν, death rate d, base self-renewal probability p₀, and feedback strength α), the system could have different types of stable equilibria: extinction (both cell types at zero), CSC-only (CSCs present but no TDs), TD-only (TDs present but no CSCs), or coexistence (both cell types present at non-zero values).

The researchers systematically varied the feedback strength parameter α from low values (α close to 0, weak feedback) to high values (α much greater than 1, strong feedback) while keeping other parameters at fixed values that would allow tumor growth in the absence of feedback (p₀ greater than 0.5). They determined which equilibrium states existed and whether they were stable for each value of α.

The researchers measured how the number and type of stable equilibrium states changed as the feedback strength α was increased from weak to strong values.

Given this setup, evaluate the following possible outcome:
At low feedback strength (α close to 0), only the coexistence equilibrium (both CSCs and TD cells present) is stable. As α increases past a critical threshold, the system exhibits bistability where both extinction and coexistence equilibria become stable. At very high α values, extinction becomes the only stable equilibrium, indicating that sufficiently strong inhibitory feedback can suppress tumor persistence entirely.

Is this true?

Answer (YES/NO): NO